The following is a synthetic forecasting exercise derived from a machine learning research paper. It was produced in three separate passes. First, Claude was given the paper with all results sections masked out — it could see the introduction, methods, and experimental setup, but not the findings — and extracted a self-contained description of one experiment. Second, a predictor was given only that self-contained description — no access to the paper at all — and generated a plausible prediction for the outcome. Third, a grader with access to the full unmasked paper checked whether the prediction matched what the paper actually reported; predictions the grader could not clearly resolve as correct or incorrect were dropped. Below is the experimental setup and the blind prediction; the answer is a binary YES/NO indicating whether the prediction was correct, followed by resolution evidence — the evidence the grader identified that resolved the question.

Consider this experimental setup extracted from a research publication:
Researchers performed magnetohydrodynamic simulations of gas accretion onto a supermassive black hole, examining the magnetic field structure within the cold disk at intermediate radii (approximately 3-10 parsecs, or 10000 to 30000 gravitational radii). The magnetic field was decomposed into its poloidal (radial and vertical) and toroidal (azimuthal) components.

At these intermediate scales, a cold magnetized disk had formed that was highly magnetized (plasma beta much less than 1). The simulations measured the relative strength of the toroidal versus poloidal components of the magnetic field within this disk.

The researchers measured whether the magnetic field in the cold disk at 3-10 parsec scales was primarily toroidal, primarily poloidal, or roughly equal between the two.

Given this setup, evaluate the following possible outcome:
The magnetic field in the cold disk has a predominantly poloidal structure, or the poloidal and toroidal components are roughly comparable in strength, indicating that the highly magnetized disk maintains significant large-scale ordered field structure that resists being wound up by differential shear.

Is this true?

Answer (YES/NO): NO